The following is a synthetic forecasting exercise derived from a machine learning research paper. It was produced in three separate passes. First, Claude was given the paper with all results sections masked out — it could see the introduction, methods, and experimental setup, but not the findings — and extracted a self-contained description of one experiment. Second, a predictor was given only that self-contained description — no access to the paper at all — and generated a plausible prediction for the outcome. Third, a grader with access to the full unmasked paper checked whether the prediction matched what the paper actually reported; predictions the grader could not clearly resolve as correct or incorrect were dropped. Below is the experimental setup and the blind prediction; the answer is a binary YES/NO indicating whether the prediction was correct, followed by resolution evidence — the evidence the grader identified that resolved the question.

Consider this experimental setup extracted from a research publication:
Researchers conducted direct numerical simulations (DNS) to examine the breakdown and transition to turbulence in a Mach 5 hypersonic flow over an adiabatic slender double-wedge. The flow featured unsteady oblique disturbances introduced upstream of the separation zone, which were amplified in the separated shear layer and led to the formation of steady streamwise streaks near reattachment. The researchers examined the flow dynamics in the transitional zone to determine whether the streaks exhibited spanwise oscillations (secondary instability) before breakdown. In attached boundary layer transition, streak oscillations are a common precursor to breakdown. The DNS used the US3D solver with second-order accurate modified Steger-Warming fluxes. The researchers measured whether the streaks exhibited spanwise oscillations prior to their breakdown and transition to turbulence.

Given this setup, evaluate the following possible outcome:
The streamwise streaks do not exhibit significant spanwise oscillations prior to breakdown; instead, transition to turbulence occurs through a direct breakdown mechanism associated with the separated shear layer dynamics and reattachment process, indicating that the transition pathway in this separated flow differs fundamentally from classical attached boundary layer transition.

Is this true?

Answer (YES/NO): NO